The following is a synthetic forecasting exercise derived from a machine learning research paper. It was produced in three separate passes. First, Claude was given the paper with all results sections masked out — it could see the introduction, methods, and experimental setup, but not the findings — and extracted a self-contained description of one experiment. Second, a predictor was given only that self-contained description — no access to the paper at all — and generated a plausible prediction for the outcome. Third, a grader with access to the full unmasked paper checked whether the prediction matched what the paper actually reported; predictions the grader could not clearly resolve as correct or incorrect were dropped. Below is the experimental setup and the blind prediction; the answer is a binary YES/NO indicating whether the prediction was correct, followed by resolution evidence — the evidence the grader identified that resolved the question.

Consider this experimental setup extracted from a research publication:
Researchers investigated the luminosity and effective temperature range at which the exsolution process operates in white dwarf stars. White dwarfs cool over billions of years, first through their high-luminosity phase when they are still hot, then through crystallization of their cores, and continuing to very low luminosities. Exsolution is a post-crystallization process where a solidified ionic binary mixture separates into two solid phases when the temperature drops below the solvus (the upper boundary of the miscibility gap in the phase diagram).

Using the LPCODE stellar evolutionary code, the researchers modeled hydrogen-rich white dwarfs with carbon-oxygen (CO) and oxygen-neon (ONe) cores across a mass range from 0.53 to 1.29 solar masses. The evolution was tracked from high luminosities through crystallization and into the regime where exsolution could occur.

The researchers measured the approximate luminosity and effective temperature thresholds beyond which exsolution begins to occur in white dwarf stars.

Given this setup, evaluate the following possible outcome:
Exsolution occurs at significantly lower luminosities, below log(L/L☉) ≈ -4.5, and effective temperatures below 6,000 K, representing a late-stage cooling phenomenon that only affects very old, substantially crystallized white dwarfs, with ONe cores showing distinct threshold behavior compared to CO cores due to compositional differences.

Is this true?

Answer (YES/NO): NO